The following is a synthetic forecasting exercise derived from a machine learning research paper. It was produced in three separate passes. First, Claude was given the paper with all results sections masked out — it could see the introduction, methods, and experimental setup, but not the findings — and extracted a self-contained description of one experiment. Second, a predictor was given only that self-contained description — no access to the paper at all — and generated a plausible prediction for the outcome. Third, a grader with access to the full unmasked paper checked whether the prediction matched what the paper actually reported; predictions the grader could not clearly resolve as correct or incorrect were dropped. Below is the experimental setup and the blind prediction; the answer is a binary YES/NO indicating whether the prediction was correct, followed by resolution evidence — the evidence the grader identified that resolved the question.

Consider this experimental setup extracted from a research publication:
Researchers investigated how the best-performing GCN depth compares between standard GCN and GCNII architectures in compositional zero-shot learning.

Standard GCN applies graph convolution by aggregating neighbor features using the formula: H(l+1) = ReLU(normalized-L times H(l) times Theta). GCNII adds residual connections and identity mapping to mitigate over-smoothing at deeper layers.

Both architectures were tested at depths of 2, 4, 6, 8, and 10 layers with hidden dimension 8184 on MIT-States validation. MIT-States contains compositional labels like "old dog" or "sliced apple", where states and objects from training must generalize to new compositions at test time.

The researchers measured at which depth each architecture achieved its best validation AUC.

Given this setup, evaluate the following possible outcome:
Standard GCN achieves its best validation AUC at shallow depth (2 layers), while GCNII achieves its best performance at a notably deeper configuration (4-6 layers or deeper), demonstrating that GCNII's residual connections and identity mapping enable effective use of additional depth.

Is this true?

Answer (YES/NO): NO